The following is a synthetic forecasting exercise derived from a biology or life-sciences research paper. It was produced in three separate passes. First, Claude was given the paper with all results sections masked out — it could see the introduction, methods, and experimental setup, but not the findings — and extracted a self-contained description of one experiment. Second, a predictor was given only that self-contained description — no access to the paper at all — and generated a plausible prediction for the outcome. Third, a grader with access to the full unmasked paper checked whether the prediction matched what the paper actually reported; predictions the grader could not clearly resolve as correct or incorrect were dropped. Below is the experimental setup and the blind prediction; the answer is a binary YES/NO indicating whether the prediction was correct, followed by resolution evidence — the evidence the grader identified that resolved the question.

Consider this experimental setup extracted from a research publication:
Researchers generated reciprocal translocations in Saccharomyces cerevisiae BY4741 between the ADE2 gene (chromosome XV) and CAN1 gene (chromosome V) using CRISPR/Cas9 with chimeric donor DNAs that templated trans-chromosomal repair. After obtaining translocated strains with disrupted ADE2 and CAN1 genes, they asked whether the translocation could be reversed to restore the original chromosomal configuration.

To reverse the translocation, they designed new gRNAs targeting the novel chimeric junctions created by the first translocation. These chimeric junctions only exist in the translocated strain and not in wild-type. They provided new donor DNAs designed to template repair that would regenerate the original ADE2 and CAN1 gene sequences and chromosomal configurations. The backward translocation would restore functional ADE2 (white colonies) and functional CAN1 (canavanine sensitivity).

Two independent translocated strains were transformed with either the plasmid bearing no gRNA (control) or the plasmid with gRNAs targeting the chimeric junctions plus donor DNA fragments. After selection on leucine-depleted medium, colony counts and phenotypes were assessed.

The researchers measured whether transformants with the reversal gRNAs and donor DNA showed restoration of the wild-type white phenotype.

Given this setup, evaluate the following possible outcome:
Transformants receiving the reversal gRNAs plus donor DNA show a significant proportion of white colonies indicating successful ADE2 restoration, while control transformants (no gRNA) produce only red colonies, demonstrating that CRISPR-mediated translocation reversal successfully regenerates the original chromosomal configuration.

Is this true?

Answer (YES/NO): YES